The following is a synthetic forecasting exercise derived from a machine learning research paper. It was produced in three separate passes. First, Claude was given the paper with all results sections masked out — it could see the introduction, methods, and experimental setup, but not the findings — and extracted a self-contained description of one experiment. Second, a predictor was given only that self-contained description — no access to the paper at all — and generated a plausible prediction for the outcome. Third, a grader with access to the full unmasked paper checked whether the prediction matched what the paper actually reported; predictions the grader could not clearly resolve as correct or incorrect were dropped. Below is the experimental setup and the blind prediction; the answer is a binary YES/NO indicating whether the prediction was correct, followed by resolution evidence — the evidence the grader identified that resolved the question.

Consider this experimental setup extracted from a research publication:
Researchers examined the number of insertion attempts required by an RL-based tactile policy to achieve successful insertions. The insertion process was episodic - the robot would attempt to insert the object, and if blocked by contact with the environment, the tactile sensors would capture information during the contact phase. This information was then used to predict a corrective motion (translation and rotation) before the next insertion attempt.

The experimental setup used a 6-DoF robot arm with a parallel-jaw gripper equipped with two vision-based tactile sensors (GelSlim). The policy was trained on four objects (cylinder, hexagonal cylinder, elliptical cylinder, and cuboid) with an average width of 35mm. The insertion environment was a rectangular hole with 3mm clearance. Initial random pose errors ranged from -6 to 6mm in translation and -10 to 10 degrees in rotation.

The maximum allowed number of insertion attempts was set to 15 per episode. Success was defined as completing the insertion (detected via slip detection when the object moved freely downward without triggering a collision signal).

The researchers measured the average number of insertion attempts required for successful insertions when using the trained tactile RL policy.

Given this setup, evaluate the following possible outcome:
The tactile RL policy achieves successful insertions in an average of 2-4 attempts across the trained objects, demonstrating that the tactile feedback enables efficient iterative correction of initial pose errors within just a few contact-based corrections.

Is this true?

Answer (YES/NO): NO